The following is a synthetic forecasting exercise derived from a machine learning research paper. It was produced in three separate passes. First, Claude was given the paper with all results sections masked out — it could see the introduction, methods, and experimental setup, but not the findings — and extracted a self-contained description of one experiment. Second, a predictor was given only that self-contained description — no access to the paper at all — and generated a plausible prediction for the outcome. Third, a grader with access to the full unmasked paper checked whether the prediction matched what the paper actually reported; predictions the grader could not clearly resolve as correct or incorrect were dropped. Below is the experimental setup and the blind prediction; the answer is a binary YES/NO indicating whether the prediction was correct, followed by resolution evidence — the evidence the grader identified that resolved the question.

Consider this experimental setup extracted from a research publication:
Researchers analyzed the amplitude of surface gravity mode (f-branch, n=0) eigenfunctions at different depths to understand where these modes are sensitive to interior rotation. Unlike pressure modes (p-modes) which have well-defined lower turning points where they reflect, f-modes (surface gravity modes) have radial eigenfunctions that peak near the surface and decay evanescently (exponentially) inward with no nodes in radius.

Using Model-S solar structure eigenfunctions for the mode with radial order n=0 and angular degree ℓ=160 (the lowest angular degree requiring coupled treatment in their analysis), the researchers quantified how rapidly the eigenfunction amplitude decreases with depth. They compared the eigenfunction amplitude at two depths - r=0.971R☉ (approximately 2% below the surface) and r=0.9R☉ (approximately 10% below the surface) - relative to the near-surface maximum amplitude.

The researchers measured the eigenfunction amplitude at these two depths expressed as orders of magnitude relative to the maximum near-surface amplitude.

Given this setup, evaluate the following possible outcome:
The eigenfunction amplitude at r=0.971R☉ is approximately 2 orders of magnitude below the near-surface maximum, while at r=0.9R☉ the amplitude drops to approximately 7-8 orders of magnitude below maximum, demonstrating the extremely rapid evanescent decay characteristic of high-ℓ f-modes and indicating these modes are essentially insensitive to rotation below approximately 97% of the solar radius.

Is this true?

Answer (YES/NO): NO